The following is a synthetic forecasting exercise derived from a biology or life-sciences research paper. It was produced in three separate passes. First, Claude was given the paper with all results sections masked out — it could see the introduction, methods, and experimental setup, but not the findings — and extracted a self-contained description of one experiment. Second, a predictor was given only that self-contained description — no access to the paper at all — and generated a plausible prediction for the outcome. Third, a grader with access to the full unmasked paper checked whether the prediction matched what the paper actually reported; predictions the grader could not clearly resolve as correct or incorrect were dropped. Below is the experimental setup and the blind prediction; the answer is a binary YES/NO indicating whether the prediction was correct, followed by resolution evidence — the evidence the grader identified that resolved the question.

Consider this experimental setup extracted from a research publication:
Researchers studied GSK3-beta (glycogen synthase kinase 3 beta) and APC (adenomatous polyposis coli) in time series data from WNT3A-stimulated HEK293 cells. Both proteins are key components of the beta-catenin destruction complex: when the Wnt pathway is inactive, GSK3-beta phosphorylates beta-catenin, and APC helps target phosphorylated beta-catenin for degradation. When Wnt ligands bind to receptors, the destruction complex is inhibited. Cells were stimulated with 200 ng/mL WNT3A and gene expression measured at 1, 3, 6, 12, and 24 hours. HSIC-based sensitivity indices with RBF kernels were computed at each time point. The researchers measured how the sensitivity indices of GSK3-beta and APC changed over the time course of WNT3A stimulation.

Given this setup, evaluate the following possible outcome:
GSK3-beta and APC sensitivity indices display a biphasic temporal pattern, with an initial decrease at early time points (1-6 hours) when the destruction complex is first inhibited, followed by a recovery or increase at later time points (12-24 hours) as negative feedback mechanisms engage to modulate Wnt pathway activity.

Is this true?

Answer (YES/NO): NO